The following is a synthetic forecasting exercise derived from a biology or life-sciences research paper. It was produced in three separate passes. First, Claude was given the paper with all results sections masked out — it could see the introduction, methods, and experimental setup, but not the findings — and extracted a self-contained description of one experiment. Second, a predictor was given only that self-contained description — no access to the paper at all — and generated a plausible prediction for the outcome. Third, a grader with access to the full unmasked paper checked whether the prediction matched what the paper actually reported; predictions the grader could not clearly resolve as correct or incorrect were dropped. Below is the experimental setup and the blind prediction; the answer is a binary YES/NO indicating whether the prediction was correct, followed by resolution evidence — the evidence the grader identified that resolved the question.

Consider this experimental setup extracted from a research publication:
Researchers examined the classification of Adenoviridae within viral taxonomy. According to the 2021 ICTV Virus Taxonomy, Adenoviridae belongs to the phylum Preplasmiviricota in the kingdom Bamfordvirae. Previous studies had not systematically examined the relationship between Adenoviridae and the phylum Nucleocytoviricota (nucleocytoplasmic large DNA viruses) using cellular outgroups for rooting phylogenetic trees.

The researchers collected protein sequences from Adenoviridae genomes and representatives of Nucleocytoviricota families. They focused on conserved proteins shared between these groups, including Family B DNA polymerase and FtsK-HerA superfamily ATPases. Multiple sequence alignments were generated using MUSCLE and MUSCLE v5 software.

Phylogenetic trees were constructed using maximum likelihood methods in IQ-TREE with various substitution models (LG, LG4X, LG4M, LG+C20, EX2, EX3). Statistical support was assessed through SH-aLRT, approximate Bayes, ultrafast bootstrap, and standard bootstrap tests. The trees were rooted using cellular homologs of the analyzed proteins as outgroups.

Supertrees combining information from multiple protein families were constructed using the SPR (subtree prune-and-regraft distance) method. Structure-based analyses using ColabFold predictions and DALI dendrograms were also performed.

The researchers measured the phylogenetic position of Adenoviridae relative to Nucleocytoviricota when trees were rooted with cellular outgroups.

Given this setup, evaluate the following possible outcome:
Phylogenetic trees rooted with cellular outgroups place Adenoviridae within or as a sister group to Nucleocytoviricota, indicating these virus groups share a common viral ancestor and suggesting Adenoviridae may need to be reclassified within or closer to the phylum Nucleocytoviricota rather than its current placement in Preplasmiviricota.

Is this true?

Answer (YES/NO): YES